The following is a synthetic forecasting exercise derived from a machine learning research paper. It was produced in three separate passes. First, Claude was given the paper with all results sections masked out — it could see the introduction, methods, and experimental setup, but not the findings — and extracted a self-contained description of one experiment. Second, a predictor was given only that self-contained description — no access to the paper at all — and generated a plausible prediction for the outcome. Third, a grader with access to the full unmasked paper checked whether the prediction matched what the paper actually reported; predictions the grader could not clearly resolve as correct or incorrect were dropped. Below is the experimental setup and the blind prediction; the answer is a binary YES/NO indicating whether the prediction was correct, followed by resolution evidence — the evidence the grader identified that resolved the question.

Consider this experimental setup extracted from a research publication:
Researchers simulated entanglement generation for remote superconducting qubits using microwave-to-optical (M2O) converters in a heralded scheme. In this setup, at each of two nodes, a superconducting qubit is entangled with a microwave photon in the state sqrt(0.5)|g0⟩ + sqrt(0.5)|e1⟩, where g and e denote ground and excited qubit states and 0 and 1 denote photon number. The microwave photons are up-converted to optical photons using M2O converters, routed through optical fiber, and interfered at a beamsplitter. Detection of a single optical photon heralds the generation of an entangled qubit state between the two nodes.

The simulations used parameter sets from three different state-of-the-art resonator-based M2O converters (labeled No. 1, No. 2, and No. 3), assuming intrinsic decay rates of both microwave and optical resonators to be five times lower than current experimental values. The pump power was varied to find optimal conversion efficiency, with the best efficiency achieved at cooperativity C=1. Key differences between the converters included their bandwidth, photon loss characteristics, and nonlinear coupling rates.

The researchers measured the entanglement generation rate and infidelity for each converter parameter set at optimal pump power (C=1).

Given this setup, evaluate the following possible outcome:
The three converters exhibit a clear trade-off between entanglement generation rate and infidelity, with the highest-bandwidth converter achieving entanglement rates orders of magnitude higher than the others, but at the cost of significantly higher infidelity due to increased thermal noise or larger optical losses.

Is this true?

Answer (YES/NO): NO